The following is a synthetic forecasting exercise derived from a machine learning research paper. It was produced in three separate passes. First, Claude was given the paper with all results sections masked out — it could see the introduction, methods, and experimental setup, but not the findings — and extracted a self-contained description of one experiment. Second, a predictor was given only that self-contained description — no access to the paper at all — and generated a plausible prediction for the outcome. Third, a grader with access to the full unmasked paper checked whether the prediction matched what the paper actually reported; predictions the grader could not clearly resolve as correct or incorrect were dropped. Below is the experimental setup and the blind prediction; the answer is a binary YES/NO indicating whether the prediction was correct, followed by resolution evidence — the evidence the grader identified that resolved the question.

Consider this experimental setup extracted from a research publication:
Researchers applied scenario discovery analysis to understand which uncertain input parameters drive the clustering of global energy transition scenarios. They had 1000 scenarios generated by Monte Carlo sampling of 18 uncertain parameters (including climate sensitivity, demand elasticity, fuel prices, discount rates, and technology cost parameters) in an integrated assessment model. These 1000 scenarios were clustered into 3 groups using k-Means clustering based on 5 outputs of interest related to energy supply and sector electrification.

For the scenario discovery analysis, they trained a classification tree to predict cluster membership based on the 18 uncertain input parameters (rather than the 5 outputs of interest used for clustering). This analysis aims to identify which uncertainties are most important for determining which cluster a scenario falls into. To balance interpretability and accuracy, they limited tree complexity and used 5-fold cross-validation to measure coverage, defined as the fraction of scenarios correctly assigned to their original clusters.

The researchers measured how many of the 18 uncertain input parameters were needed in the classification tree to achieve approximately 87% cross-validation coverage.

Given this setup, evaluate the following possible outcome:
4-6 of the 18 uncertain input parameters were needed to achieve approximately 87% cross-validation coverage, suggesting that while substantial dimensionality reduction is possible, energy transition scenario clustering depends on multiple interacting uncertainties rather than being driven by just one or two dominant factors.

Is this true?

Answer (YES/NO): NO